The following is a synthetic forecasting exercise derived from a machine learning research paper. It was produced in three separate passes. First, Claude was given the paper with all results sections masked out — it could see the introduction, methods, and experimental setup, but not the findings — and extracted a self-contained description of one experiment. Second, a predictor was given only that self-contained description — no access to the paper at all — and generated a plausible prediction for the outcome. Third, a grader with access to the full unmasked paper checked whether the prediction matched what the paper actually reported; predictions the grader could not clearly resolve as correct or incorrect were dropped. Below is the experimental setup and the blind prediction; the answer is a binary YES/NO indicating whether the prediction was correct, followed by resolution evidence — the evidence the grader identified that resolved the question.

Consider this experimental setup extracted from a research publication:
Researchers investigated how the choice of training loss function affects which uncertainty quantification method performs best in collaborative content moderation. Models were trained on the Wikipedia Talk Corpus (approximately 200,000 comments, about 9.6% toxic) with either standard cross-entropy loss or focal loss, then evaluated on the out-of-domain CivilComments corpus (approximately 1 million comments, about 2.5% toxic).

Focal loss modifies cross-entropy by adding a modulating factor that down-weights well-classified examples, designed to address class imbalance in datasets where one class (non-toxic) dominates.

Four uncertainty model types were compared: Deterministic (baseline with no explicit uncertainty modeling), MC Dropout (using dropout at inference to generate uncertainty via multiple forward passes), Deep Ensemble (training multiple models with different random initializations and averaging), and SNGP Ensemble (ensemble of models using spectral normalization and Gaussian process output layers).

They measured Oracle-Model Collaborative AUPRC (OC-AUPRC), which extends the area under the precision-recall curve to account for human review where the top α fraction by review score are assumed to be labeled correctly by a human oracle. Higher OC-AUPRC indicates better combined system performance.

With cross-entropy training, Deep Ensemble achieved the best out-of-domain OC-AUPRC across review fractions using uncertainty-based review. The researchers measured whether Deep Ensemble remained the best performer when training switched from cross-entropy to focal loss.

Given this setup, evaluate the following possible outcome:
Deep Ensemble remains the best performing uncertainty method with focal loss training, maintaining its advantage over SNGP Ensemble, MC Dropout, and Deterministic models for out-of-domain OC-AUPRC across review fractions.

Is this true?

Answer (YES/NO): NO